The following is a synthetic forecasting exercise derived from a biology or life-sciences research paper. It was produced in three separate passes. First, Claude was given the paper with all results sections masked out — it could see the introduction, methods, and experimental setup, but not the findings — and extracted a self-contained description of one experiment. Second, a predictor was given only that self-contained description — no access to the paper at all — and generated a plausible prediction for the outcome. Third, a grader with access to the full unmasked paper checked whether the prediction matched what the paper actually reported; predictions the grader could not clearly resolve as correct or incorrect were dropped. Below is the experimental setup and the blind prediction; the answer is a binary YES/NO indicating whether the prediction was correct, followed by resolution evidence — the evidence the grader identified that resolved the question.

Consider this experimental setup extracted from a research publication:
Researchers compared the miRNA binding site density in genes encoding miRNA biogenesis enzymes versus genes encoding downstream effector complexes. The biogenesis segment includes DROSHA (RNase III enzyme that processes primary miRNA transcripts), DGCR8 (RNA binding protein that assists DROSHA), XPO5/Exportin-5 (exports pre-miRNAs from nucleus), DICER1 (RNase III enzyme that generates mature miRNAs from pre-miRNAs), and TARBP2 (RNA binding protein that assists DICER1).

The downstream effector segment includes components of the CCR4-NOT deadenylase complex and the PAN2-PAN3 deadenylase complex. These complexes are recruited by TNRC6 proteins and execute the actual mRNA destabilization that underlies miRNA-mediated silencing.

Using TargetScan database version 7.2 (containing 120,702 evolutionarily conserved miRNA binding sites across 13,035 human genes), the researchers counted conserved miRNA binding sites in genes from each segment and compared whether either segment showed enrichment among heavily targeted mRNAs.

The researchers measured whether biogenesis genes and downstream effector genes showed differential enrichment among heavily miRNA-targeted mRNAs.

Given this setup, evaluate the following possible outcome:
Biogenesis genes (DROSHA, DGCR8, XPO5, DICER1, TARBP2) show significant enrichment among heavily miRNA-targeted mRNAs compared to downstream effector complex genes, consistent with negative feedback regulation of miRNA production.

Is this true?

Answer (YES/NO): NO